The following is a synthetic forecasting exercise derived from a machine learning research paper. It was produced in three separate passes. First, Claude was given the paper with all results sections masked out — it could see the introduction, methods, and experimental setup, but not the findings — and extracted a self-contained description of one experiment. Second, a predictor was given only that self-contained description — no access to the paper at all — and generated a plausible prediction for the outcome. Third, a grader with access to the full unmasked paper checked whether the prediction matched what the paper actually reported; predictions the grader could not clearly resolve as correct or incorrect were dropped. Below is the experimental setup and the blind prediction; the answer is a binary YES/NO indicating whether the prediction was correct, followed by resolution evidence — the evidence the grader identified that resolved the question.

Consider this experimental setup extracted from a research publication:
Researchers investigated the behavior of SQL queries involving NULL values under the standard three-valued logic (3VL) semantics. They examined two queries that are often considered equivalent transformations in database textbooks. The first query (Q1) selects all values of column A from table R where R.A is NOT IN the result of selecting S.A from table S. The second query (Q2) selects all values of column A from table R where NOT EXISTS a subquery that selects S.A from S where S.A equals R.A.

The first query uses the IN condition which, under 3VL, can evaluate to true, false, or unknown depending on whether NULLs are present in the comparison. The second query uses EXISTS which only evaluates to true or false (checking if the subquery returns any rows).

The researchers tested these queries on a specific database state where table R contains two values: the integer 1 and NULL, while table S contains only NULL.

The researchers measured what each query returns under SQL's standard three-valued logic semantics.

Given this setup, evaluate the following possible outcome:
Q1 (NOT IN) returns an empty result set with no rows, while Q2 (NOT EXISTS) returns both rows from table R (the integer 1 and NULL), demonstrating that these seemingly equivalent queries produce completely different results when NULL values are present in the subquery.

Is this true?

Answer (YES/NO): YES